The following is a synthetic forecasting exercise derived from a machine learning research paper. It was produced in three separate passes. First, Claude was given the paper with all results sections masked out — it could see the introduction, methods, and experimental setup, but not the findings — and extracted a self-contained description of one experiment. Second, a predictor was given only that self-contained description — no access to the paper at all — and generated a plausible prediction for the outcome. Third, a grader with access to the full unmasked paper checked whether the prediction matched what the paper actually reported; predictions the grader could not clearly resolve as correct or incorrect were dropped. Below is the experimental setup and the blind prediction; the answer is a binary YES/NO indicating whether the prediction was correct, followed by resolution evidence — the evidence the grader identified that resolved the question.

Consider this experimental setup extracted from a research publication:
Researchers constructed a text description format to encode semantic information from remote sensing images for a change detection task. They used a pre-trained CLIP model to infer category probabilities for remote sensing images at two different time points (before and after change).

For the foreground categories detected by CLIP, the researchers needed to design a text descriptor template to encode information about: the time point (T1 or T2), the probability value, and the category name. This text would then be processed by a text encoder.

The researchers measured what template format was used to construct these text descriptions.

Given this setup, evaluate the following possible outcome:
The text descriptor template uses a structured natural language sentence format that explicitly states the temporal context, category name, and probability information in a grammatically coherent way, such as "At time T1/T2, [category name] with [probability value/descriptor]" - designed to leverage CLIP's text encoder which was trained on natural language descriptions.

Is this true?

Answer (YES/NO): YES